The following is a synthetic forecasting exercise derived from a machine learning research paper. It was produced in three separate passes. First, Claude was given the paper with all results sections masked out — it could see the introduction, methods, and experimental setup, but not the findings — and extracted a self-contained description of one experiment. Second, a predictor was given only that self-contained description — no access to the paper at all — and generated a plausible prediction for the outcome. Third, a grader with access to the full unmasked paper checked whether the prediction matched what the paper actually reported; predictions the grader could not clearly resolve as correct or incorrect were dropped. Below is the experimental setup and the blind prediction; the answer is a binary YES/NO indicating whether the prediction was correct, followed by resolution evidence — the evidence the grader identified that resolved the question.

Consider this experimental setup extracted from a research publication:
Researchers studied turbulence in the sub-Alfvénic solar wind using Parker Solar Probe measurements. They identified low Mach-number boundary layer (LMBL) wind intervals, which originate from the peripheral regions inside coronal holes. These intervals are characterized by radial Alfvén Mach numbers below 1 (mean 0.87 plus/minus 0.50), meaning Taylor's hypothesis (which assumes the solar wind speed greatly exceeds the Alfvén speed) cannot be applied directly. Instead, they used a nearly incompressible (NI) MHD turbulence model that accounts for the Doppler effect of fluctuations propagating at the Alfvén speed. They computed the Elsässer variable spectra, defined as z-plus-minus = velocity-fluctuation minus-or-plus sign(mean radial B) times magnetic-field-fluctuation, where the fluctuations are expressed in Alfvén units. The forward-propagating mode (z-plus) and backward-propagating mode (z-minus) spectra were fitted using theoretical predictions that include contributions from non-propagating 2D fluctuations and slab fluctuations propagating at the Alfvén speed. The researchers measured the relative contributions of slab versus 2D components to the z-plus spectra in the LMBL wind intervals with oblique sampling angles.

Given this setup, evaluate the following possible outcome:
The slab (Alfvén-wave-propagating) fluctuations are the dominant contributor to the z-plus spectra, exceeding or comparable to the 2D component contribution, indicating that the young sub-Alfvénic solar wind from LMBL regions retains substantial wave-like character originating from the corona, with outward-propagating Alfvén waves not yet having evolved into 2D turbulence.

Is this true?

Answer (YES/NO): YES